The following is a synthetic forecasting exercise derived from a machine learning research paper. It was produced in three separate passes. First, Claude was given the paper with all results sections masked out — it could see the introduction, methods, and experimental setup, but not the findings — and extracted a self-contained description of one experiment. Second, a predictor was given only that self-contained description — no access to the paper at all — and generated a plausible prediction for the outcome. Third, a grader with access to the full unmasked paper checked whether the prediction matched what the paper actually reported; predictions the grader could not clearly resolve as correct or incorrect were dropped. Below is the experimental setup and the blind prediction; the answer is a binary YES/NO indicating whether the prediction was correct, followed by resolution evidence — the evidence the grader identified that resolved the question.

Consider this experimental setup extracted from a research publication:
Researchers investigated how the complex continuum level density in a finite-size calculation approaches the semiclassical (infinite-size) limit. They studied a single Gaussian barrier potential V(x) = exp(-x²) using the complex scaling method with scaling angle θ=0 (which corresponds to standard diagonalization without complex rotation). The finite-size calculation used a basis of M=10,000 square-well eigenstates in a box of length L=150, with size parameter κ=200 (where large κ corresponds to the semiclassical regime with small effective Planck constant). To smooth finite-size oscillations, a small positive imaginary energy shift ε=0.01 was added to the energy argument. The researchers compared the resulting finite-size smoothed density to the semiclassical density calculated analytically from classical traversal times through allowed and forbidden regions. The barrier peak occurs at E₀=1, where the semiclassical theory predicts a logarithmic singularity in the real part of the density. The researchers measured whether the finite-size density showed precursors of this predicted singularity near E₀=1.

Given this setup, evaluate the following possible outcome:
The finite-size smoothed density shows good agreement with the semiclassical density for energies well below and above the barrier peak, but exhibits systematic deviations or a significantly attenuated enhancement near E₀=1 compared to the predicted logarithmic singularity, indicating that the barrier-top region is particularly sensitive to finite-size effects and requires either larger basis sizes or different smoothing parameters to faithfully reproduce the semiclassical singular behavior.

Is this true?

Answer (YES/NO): NO